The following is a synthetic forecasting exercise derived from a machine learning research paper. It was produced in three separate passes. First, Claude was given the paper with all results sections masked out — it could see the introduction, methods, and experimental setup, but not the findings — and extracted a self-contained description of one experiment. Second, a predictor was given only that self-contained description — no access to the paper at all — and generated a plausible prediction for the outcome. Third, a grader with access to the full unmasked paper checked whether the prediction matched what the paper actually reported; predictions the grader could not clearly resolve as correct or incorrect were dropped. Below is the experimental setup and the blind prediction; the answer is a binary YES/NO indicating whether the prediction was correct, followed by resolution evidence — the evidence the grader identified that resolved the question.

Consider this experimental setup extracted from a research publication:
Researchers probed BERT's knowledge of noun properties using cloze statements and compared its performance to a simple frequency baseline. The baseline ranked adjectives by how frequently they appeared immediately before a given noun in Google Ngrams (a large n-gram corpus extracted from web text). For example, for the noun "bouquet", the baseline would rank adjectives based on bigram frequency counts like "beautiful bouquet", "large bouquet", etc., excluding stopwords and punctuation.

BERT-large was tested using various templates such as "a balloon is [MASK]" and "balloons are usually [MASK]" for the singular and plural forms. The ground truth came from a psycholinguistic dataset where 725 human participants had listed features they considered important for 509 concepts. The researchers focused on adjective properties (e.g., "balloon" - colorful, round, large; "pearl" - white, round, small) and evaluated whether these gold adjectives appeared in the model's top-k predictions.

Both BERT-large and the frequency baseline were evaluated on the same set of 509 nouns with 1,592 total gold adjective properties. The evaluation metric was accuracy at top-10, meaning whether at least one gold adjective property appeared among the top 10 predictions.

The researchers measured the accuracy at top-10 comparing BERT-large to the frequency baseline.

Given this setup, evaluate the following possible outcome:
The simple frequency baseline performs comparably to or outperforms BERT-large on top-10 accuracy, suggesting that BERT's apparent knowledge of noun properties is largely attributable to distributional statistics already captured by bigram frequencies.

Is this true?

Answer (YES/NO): NO